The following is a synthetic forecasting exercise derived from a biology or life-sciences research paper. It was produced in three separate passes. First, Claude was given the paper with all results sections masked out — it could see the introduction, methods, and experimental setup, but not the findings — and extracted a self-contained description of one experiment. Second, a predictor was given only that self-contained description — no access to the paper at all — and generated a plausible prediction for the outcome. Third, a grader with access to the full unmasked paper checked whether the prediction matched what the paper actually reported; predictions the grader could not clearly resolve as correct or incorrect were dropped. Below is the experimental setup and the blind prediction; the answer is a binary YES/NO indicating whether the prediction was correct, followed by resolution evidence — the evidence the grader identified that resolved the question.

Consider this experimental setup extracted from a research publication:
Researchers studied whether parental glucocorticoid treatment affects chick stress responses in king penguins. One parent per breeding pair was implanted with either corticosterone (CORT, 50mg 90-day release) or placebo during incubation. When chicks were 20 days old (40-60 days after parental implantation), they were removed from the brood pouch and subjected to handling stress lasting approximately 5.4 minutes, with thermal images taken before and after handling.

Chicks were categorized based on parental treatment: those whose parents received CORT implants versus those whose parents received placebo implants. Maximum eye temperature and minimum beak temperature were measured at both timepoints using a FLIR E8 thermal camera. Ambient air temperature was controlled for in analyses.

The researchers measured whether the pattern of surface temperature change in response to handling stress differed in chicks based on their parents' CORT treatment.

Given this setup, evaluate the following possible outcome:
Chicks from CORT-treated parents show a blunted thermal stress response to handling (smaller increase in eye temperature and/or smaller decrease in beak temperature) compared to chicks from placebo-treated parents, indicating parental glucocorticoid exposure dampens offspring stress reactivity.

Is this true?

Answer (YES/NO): NO